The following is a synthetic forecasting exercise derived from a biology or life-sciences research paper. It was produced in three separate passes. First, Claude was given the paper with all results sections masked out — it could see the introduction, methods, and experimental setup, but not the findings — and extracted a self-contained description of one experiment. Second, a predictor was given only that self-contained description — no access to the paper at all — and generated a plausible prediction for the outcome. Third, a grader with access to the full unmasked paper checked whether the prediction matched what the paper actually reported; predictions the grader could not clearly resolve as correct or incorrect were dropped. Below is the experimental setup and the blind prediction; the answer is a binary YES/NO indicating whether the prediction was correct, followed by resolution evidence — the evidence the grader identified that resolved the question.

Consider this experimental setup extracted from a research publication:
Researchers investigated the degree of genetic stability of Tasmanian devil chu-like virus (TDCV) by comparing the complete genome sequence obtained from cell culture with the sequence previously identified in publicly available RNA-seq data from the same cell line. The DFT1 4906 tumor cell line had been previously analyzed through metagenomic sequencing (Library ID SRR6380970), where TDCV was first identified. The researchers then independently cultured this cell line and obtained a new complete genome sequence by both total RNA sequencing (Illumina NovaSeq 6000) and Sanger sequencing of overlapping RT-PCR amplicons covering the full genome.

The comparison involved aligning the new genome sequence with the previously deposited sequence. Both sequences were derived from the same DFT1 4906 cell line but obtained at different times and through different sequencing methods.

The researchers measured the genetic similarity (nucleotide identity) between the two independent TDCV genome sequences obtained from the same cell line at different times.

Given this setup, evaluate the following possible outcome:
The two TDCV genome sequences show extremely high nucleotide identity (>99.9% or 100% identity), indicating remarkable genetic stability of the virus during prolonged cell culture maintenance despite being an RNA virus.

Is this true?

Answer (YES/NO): YES